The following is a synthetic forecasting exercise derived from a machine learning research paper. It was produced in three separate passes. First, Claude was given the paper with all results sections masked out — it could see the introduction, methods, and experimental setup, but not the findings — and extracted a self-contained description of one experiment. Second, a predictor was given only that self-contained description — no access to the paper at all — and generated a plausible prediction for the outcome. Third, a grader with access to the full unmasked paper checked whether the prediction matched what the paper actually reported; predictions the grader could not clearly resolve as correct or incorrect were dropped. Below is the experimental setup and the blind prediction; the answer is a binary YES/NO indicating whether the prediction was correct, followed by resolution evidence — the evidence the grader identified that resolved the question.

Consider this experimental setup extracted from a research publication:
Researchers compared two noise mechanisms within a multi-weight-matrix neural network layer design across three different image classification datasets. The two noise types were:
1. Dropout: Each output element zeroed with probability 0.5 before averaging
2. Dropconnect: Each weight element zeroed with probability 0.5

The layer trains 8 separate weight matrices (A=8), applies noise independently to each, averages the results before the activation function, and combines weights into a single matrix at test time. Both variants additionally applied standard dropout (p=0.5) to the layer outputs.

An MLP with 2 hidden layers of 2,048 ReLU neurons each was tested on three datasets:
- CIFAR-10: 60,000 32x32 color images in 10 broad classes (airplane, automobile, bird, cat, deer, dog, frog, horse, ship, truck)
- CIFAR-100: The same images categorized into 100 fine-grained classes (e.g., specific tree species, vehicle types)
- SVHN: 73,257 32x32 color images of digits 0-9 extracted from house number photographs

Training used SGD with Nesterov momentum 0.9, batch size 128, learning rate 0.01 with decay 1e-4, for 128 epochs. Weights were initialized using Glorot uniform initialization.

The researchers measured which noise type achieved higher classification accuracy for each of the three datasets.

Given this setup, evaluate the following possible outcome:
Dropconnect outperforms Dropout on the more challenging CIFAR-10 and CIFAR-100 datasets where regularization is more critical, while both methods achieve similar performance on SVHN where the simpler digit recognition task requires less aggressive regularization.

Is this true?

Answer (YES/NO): NO